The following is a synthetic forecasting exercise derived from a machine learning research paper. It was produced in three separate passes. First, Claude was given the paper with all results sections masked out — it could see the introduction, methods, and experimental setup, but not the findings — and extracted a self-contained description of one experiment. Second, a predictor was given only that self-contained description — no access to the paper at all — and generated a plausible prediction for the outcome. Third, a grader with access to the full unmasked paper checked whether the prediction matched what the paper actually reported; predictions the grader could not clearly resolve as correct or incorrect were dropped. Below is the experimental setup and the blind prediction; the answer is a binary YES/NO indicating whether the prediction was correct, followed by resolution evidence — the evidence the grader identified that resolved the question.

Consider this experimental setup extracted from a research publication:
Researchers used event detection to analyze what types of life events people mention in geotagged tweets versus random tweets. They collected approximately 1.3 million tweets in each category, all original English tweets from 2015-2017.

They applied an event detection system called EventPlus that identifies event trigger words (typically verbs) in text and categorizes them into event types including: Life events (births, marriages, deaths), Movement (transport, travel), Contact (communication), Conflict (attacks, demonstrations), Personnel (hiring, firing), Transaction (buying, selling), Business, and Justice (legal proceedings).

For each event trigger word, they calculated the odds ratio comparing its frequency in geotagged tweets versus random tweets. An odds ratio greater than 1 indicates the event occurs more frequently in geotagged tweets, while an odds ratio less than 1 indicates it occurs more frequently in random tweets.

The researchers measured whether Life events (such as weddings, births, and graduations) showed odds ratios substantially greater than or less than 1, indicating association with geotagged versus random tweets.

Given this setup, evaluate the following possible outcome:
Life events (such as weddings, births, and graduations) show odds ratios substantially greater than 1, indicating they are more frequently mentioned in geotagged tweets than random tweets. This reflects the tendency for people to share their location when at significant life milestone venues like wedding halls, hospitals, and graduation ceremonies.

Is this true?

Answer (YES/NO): YES